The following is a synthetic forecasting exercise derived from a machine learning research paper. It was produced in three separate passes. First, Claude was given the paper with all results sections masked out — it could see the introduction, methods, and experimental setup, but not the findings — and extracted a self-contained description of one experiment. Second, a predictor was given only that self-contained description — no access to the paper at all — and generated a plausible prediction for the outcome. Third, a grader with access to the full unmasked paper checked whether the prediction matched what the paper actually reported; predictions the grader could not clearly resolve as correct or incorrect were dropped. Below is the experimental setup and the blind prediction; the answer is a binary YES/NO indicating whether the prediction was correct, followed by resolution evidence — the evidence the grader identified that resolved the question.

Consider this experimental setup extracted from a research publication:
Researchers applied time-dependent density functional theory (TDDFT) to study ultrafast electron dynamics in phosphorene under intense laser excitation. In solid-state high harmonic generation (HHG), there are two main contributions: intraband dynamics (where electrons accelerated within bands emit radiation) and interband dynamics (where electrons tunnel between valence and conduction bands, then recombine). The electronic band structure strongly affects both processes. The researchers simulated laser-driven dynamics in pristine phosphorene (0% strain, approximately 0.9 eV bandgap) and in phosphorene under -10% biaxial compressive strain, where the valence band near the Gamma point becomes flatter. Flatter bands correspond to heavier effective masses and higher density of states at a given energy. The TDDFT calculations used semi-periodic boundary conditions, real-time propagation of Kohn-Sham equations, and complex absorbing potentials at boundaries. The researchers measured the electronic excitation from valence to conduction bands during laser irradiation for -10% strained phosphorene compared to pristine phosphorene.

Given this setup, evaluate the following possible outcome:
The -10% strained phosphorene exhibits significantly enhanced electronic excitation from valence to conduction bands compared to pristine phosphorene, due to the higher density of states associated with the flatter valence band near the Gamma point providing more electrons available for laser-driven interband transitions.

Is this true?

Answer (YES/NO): YES